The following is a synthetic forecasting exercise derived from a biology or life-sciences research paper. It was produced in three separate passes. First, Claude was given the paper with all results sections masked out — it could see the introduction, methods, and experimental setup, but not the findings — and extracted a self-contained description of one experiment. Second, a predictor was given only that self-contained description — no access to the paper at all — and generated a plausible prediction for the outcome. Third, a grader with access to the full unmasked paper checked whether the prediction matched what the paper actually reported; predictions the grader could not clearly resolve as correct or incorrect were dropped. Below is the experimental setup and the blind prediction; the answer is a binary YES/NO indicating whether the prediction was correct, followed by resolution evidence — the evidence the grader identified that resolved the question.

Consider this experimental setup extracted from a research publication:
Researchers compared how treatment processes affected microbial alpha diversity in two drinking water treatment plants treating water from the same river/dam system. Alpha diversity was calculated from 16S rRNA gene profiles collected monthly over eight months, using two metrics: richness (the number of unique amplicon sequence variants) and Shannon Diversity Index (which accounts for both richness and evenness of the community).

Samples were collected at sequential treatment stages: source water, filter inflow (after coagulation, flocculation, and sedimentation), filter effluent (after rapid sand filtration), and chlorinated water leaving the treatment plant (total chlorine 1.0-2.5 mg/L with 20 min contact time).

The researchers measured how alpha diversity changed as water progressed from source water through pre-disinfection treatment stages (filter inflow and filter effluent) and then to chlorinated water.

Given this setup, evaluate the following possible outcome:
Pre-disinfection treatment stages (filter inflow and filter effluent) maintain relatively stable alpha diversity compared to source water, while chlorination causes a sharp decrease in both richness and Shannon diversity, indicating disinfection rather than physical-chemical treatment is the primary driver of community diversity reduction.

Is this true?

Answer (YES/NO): NO